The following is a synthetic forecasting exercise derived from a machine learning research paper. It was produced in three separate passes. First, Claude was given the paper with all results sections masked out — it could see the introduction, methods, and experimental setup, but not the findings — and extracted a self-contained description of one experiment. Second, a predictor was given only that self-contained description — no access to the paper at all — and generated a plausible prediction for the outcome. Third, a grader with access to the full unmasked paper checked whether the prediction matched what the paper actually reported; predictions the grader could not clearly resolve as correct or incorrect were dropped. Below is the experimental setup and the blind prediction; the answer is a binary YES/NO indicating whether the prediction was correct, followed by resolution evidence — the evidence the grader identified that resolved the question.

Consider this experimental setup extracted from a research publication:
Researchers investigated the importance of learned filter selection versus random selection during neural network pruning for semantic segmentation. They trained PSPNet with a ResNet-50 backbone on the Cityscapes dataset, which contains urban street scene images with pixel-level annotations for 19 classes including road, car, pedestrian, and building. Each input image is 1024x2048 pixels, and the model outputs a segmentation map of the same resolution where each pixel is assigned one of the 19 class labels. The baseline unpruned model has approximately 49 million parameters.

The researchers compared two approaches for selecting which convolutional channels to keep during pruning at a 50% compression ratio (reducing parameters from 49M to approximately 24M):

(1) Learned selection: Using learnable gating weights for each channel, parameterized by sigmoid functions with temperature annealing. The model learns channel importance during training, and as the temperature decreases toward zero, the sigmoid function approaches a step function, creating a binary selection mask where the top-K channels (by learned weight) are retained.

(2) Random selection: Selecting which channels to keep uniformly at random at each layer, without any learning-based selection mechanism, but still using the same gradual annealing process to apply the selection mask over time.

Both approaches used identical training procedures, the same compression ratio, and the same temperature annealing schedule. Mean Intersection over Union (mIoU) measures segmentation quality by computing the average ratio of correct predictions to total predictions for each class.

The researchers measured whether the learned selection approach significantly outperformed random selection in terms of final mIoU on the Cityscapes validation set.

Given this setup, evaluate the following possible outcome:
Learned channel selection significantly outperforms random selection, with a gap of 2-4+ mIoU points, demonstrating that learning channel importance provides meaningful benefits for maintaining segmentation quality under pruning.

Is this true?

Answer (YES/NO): NO